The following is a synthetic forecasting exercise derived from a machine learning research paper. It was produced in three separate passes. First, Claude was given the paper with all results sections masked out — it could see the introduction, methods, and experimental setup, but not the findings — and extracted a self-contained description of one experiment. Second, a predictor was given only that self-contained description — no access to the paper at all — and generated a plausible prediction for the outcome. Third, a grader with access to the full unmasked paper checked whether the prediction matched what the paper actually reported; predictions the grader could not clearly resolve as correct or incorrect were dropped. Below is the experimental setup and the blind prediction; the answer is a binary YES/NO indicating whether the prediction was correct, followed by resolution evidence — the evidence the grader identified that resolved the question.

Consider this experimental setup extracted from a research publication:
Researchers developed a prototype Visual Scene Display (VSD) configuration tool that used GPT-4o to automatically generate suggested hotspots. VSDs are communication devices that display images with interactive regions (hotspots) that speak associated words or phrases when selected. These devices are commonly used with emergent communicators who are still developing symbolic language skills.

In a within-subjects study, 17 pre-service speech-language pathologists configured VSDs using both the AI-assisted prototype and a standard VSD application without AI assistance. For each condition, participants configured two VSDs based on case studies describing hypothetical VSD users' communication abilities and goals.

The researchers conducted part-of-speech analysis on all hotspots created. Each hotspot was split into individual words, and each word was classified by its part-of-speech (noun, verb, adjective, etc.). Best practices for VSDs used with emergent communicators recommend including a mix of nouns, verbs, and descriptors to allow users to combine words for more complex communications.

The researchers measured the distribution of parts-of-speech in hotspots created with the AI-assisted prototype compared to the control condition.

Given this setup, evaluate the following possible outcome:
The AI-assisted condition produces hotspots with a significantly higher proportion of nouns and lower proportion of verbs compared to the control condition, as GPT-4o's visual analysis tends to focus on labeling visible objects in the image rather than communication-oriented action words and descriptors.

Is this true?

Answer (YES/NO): NO